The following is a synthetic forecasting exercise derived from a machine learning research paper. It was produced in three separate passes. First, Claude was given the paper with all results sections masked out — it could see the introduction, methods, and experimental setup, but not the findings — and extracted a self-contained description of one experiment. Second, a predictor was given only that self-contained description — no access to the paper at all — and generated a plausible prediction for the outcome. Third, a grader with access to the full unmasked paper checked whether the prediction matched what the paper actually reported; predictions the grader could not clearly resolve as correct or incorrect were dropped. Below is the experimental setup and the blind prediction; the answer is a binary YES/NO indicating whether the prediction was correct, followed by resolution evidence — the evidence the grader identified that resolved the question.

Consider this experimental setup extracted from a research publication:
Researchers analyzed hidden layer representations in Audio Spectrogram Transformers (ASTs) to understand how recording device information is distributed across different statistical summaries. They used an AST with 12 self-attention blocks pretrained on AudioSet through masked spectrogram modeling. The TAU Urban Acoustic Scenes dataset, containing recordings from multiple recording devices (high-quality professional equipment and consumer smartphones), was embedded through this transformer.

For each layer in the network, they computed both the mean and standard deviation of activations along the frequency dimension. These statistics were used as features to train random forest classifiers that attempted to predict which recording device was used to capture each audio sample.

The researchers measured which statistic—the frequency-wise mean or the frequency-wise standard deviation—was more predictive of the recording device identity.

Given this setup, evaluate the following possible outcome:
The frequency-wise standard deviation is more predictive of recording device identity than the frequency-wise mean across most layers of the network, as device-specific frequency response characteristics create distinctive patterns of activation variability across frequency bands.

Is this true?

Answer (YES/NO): NO